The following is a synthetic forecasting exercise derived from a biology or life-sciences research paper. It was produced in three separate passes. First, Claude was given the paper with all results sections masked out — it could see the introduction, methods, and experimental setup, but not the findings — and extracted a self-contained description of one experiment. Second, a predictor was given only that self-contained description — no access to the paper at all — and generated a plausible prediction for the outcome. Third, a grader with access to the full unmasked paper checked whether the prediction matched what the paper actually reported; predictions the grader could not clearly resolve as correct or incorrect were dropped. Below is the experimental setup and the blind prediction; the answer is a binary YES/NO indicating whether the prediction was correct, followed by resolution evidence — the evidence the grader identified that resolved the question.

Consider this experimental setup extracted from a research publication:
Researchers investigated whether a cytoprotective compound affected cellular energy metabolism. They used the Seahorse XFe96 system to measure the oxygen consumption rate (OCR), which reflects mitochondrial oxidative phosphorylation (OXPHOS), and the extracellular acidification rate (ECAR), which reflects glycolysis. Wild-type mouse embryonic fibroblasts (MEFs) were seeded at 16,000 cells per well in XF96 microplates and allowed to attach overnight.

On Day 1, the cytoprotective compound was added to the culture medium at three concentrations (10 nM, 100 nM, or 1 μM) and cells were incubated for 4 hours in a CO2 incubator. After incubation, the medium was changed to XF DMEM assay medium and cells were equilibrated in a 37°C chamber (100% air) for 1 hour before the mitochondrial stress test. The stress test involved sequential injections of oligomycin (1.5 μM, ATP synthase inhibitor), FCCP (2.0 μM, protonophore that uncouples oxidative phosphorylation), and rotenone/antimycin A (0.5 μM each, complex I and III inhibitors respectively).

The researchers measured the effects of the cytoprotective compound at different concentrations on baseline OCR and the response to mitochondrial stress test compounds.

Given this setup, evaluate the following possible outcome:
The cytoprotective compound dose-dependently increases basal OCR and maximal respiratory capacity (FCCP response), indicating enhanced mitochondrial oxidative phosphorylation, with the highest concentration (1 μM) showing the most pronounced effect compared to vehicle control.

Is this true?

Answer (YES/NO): NO